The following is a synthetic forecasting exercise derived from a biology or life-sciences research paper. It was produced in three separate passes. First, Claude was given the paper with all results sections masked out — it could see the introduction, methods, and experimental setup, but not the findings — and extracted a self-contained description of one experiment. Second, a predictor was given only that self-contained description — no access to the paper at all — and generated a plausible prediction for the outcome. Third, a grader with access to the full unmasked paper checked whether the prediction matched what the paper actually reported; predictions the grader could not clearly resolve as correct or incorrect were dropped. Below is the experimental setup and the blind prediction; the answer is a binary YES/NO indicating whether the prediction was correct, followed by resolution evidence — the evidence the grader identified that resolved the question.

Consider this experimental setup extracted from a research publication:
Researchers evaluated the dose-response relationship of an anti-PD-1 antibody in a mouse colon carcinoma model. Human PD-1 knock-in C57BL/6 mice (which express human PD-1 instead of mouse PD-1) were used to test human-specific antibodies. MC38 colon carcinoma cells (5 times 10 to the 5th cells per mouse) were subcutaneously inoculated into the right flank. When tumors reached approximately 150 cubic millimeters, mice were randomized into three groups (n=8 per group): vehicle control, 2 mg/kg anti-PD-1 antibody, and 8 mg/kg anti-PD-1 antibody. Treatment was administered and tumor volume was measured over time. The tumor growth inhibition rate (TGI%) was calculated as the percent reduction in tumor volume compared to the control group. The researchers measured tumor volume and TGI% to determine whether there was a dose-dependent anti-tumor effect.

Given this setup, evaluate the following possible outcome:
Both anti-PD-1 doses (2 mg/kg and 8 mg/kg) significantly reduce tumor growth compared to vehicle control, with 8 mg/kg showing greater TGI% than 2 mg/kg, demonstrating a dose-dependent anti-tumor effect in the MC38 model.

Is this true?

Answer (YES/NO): NO